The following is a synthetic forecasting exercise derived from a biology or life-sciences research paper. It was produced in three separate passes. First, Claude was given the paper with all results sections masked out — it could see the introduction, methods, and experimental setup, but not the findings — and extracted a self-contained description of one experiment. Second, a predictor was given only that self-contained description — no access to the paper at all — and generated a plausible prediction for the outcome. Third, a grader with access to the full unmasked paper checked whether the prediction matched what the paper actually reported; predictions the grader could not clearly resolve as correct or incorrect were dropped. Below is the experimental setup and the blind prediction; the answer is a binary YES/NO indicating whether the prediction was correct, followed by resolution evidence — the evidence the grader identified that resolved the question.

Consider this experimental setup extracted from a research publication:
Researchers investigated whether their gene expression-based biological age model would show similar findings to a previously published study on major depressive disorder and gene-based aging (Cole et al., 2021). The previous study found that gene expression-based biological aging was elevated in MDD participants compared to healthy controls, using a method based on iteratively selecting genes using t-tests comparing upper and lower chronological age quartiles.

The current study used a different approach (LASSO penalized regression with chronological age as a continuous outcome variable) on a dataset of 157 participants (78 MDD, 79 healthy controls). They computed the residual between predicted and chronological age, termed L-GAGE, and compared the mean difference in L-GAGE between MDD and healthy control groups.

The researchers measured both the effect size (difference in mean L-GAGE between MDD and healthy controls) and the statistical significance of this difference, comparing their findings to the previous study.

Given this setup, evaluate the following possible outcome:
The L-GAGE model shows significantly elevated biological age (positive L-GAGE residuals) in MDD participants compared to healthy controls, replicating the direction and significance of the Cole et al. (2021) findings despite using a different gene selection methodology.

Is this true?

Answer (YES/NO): NO